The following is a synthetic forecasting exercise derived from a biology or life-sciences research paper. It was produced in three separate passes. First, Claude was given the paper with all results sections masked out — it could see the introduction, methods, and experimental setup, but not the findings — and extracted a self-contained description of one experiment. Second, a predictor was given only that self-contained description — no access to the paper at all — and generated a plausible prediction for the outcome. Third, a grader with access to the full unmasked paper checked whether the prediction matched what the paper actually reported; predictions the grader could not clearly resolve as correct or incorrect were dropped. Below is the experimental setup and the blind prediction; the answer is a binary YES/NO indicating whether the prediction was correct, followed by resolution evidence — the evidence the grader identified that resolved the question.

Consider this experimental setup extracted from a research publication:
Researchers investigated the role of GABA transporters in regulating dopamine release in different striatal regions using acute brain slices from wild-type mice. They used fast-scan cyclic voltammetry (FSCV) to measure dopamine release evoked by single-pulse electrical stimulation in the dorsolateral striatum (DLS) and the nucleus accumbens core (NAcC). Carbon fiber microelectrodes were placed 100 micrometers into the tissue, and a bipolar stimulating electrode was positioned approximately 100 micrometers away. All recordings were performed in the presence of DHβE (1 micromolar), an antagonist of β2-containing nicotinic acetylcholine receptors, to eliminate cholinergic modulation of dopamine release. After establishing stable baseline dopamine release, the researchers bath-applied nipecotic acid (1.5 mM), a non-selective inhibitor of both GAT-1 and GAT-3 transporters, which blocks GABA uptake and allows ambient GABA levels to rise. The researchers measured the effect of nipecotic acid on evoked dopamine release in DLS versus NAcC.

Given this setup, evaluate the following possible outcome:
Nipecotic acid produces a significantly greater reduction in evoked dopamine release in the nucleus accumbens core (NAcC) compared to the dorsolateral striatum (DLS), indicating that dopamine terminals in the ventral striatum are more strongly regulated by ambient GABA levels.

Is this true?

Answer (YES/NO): NO